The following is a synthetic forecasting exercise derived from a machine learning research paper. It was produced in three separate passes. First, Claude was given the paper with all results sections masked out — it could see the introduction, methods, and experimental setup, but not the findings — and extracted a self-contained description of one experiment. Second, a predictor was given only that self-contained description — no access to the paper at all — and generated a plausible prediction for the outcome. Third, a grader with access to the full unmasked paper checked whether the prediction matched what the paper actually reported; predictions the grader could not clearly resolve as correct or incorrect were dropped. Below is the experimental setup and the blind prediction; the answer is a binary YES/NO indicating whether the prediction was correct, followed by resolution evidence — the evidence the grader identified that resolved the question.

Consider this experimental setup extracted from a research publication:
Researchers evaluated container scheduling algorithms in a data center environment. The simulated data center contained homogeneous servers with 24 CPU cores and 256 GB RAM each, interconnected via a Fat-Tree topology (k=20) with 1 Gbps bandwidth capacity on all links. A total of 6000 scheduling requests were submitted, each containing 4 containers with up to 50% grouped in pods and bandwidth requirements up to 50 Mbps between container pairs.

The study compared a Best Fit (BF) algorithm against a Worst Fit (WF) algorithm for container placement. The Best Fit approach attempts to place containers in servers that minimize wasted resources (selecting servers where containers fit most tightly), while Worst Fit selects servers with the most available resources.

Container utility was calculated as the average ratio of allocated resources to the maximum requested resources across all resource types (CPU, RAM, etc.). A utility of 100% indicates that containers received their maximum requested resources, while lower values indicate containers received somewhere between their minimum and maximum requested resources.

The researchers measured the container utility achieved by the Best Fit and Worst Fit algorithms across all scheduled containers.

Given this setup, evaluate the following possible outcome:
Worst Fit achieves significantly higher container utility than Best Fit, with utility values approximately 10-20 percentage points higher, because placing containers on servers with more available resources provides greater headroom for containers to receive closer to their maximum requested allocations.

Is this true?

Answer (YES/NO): NO